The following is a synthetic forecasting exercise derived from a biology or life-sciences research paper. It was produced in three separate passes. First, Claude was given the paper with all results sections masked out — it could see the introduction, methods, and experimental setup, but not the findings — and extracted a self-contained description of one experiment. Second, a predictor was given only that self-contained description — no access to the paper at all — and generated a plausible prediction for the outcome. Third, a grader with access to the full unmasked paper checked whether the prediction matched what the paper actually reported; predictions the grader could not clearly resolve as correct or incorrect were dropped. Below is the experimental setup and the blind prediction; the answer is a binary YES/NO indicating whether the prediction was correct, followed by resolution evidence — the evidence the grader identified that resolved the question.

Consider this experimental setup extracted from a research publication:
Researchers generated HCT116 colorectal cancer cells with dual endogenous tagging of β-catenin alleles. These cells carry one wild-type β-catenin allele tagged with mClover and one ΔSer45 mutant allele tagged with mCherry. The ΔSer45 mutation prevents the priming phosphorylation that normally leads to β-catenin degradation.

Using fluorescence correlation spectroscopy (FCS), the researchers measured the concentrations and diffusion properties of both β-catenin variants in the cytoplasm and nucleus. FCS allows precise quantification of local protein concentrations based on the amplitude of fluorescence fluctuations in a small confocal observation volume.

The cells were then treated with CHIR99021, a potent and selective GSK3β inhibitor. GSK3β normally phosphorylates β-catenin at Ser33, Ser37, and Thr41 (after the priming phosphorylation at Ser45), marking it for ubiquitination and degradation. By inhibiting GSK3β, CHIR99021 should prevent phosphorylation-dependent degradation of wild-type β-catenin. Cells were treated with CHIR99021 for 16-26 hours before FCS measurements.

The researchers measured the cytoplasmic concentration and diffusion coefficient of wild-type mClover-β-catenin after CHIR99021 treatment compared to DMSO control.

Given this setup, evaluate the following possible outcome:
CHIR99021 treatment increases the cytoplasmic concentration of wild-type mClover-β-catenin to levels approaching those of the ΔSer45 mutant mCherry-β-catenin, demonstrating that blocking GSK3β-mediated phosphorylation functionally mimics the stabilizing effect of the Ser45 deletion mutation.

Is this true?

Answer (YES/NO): YES